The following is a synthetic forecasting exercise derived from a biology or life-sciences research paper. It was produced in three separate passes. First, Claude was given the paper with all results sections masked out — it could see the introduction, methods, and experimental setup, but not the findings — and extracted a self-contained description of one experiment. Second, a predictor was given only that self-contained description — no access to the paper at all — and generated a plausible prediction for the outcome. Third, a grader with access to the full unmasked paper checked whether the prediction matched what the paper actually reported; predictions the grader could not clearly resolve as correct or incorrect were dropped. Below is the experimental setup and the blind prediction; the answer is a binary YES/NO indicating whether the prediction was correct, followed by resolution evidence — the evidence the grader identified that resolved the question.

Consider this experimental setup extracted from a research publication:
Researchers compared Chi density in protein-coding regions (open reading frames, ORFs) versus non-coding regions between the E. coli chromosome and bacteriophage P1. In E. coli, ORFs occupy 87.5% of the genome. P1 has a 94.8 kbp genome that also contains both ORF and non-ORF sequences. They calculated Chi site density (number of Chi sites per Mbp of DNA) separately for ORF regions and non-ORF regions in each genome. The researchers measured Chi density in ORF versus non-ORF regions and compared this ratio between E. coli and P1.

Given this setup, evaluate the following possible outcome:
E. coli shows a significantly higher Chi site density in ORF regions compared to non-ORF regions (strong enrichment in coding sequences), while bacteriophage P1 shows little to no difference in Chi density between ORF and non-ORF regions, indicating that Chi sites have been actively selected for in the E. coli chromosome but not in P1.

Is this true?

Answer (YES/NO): NO